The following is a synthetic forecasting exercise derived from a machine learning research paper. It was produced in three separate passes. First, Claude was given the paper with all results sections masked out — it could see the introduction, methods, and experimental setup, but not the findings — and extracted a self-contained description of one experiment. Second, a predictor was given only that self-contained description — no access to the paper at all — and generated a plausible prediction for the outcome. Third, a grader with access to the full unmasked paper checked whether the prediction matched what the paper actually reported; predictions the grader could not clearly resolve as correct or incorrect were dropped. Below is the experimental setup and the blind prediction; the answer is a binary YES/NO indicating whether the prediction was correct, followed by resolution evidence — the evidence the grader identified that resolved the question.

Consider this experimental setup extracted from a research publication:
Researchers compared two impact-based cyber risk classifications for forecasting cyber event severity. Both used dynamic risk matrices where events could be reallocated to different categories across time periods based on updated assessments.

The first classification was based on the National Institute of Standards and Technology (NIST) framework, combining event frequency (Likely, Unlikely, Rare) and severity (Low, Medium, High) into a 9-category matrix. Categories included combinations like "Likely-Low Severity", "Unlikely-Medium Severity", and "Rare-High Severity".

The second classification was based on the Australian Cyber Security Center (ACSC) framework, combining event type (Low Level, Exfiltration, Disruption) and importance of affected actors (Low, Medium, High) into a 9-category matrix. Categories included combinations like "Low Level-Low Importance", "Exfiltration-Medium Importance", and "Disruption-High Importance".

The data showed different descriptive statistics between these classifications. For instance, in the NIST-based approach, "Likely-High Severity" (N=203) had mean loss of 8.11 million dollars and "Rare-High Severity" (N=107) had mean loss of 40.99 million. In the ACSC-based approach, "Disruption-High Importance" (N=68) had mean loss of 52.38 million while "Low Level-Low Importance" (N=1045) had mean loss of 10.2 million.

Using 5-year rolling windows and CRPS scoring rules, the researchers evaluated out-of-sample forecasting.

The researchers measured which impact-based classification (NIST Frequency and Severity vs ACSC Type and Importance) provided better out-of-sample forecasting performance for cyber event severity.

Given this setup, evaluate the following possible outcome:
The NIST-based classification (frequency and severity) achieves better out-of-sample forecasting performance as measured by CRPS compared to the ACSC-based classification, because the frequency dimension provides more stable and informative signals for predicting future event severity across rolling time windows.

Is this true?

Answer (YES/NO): NO